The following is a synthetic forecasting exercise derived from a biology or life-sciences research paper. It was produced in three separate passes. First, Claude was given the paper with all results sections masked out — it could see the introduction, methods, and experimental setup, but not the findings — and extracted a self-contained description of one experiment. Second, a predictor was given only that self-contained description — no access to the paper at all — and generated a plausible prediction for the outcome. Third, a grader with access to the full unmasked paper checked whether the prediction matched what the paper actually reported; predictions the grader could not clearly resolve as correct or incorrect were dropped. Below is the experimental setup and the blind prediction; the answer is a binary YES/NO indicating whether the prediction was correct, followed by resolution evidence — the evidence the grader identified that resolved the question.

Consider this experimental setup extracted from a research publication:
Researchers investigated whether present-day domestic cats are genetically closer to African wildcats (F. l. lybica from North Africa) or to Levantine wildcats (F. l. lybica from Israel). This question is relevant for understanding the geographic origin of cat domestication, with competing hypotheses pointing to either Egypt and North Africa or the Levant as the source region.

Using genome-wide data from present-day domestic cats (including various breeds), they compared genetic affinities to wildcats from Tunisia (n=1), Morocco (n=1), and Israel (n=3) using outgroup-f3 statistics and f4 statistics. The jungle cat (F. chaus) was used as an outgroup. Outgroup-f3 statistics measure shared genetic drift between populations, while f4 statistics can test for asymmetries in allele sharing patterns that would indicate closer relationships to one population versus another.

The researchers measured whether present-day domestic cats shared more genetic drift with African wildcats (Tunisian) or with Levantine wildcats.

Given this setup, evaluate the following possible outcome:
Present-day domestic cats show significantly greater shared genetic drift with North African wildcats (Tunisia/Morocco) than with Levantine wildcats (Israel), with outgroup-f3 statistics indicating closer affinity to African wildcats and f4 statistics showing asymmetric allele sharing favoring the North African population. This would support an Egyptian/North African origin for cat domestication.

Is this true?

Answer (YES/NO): YES